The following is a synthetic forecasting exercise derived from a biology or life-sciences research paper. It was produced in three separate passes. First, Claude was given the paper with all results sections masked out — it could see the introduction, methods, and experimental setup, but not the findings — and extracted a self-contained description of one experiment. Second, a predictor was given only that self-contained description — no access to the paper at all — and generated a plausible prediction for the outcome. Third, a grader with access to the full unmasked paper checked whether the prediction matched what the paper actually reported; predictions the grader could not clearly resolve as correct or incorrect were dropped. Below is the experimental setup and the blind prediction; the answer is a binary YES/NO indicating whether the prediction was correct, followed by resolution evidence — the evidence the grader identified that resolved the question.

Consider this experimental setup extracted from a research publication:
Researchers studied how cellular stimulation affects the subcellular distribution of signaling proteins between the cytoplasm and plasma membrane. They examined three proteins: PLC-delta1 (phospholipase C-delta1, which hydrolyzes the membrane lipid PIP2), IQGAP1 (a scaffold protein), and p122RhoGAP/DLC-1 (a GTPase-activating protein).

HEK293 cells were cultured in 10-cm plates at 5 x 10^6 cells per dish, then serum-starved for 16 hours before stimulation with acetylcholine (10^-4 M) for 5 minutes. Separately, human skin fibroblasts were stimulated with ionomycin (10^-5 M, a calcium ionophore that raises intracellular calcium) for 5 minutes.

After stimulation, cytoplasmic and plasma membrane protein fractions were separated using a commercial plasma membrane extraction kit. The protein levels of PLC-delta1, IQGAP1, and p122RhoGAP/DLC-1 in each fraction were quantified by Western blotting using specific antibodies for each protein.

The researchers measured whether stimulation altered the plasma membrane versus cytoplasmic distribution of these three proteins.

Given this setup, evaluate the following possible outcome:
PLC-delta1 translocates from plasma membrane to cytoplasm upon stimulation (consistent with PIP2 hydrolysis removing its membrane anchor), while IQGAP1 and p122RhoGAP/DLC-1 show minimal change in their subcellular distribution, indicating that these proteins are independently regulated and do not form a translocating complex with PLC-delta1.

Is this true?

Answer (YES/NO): NO